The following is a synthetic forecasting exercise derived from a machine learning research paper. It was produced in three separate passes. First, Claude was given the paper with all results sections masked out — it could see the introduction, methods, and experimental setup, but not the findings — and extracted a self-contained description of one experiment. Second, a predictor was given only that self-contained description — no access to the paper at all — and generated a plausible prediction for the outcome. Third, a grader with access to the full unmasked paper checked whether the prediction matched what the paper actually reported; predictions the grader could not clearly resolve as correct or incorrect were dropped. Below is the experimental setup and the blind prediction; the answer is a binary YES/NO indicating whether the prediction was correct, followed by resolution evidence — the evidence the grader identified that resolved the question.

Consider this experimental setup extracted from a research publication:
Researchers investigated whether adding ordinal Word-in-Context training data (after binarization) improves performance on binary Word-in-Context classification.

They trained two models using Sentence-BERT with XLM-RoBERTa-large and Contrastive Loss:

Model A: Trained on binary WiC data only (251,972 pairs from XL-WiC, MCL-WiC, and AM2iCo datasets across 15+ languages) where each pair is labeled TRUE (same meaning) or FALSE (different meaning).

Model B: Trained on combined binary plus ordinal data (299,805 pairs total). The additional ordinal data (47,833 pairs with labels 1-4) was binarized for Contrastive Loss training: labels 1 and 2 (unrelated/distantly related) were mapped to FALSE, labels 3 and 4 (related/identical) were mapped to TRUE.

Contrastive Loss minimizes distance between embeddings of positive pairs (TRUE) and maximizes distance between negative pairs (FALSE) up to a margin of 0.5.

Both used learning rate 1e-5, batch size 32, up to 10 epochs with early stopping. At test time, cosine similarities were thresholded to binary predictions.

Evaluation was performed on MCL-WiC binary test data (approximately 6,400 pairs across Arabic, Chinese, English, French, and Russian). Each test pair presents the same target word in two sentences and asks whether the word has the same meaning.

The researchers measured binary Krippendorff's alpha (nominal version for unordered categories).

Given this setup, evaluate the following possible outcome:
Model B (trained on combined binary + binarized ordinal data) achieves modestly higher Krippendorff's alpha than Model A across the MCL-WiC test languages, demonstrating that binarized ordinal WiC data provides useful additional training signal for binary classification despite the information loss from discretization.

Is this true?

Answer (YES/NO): NO